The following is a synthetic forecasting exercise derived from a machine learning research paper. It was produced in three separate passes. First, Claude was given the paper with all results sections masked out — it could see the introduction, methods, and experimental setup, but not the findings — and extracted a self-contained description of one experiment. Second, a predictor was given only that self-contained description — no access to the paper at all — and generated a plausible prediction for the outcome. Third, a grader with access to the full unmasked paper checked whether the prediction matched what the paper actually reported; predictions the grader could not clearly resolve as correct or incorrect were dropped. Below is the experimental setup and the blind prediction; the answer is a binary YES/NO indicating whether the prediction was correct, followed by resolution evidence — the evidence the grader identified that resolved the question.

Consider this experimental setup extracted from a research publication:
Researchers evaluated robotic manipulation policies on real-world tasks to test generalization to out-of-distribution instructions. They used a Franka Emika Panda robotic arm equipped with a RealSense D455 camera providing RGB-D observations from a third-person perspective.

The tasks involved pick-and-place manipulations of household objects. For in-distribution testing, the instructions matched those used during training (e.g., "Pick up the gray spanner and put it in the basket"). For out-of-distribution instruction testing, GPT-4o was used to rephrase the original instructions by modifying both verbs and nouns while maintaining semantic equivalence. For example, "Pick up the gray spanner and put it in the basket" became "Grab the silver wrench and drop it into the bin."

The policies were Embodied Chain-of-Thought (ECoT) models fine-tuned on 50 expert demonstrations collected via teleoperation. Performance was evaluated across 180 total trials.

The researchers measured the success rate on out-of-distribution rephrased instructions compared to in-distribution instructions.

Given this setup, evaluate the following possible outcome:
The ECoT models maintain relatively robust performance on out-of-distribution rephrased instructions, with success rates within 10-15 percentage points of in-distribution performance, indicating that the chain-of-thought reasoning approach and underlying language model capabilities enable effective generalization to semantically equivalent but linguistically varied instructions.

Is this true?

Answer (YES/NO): NO